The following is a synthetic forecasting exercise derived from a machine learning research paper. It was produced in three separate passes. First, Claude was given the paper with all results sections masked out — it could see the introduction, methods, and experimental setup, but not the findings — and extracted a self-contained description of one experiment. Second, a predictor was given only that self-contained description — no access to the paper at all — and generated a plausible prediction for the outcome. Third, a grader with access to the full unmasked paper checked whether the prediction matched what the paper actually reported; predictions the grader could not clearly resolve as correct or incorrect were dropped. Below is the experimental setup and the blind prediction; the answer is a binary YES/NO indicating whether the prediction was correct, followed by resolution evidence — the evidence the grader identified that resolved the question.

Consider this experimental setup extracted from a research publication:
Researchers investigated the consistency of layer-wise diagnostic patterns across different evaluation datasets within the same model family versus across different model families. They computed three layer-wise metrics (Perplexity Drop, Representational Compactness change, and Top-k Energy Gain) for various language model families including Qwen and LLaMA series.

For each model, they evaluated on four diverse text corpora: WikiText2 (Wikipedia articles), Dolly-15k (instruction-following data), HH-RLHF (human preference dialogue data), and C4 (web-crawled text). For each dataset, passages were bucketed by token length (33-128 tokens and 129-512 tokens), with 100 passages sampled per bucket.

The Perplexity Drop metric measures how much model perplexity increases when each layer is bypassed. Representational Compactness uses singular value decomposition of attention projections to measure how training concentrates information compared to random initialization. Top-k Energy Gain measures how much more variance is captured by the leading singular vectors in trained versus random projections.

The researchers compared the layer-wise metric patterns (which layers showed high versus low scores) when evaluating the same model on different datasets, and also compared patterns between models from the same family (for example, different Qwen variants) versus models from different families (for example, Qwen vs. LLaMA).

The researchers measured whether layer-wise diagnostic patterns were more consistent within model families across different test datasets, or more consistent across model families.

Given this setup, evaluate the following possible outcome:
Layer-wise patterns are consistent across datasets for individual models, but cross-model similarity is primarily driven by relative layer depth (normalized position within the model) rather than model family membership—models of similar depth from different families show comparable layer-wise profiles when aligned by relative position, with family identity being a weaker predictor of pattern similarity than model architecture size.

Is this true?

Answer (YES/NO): NO